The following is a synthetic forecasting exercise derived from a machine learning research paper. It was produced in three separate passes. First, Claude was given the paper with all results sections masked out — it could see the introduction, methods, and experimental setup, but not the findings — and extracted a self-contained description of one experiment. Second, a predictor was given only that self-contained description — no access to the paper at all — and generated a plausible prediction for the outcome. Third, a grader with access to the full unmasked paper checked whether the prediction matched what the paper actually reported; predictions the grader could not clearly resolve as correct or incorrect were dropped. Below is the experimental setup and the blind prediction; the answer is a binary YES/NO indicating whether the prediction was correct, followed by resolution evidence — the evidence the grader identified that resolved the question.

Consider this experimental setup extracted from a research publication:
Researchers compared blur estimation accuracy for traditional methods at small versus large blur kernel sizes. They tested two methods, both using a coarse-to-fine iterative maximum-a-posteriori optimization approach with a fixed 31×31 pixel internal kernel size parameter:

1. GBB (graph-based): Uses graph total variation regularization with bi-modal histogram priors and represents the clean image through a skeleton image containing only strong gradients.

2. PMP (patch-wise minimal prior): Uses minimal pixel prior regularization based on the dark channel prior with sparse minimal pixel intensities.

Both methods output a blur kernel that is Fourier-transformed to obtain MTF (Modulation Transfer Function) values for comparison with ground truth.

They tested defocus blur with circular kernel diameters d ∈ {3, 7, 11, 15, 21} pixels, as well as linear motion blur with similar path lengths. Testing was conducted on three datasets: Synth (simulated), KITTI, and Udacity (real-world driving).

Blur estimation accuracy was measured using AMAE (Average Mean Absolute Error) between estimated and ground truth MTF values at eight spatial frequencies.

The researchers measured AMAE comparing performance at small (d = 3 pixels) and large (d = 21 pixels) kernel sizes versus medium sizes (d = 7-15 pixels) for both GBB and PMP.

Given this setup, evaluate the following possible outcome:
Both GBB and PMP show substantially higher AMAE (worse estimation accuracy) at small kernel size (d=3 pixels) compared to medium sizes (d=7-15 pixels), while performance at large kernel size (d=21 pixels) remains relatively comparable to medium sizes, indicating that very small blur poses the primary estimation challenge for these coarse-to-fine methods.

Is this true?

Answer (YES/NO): NO